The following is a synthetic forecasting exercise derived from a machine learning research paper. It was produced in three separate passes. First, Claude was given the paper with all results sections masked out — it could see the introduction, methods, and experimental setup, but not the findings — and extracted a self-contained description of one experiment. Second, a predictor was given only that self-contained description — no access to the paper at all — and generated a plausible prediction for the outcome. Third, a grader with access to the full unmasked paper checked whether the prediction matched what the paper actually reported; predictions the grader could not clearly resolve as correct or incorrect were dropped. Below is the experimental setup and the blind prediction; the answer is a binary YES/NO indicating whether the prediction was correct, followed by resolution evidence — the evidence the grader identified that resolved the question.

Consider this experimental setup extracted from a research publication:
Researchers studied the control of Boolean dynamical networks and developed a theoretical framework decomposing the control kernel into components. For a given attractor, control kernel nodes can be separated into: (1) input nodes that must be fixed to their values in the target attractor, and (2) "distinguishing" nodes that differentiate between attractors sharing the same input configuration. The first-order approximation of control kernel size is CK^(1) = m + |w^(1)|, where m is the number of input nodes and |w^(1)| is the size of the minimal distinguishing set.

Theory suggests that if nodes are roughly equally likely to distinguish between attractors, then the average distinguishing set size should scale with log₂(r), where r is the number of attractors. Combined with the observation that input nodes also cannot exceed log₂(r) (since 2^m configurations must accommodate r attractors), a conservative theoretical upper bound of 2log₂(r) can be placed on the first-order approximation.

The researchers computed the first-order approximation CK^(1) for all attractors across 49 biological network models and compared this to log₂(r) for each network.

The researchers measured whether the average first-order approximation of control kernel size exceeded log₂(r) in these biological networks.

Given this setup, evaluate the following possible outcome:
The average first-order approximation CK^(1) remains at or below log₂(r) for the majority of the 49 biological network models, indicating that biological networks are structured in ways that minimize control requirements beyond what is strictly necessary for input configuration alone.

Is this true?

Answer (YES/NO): YES